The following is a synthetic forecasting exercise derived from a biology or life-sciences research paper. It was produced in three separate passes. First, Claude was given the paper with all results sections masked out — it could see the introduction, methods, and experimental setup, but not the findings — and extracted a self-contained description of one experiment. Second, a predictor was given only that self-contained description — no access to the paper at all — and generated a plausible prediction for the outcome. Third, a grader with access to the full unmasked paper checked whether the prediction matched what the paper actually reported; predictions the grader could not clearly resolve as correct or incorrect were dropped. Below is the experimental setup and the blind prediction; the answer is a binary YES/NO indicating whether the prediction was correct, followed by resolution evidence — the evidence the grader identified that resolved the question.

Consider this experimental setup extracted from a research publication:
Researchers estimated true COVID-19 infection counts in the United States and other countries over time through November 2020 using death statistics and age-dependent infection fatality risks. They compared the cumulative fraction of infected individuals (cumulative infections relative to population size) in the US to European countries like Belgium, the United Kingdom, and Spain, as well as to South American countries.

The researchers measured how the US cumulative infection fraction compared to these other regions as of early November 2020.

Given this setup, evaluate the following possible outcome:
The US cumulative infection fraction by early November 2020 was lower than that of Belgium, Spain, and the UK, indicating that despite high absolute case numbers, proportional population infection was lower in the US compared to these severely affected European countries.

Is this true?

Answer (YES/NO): NO